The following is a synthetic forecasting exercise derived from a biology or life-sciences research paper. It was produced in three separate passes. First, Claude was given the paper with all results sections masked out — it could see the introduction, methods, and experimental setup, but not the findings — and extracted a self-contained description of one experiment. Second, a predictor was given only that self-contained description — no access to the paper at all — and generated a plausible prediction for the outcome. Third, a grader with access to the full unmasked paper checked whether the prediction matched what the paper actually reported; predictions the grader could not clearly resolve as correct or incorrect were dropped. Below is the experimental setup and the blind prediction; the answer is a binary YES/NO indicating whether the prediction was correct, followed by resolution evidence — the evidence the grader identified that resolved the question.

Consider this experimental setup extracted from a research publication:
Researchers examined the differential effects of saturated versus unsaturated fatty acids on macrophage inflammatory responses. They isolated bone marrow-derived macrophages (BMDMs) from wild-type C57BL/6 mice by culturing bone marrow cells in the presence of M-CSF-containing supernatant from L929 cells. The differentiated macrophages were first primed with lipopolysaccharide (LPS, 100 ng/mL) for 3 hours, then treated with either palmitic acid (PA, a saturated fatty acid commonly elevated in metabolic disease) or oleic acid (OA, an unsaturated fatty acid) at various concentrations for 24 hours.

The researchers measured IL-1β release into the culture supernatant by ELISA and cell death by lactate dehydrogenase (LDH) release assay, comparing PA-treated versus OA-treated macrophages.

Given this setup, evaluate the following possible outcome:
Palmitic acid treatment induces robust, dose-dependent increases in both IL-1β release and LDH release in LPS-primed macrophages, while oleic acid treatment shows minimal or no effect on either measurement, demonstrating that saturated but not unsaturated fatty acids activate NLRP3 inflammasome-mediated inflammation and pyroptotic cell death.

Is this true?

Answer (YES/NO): NO